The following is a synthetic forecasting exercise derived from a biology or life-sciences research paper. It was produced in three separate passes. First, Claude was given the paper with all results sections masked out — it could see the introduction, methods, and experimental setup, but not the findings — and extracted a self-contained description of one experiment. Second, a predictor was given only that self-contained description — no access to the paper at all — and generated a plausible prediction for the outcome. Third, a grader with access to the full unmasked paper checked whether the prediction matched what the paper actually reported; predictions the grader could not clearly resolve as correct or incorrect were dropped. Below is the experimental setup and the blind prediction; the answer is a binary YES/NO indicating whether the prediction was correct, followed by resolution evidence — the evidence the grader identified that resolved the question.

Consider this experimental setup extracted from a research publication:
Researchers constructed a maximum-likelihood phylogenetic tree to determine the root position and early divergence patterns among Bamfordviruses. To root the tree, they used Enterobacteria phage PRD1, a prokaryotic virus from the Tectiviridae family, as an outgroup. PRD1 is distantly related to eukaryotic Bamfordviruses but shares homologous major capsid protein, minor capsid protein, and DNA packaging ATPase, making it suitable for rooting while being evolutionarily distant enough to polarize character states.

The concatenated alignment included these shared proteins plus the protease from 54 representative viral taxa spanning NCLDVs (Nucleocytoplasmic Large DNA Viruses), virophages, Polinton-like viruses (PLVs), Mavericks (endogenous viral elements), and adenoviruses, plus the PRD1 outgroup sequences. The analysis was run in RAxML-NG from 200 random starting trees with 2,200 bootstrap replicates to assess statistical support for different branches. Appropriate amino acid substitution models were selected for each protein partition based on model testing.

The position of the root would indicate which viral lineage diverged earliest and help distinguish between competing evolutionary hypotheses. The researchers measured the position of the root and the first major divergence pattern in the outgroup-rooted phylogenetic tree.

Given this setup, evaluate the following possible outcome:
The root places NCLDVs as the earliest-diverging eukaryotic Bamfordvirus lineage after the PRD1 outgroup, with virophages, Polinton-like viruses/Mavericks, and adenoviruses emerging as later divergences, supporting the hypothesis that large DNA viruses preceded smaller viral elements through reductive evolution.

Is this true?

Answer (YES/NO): NO